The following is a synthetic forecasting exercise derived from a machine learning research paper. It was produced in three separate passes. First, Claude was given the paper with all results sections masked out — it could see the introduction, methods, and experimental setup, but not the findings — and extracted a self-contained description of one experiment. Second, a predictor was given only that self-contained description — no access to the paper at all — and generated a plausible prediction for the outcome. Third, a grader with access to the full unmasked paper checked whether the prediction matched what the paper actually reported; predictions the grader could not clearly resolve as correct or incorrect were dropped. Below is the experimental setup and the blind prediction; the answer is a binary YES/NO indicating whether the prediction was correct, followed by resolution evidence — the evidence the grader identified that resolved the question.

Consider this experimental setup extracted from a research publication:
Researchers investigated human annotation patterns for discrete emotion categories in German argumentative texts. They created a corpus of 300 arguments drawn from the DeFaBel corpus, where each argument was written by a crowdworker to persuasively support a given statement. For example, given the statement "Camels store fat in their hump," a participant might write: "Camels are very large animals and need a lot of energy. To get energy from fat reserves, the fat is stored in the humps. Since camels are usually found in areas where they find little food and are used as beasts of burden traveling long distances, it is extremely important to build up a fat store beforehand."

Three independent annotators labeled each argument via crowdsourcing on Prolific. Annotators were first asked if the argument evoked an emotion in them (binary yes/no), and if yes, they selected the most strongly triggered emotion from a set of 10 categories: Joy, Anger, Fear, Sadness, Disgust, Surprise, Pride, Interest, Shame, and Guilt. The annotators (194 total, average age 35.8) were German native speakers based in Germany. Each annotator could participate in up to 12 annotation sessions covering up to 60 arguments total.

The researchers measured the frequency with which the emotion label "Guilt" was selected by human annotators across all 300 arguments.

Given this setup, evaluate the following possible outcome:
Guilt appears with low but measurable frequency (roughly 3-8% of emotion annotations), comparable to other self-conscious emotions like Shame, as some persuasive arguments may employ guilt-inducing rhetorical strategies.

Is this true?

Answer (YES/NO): NO